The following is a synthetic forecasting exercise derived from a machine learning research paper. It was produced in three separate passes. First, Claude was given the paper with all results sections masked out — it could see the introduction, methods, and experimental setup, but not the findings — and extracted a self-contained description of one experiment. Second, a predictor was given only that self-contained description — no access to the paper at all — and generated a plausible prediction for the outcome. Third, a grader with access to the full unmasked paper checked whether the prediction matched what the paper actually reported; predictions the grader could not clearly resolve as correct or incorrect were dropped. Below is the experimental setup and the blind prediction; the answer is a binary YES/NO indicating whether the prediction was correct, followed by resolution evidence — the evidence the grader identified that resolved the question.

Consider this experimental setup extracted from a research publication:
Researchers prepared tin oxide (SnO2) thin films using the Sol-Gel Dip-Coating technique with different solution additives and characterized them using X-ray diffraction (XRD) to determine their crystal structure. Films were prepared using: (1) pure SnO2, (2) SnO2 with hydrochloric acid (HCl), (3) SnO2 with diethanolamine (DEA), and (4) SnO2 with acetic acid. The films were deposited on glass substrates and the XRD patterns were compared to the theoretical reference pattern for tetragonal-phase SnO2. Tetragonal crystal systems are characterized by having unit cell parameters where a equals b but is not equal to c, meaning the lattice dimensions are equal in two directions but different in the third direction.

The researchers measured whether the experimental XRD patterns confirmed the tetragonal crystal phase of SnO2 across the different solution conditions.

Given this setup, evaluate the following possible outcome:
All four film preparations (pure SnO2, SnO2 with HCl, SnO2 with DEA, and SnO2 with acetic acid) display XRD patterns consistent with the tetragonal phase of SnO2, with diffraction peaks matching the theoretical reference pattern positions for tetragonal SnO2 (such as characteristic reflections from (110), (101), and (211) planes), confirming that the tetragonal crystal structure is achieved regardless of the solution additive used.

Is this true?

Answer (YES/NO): NO